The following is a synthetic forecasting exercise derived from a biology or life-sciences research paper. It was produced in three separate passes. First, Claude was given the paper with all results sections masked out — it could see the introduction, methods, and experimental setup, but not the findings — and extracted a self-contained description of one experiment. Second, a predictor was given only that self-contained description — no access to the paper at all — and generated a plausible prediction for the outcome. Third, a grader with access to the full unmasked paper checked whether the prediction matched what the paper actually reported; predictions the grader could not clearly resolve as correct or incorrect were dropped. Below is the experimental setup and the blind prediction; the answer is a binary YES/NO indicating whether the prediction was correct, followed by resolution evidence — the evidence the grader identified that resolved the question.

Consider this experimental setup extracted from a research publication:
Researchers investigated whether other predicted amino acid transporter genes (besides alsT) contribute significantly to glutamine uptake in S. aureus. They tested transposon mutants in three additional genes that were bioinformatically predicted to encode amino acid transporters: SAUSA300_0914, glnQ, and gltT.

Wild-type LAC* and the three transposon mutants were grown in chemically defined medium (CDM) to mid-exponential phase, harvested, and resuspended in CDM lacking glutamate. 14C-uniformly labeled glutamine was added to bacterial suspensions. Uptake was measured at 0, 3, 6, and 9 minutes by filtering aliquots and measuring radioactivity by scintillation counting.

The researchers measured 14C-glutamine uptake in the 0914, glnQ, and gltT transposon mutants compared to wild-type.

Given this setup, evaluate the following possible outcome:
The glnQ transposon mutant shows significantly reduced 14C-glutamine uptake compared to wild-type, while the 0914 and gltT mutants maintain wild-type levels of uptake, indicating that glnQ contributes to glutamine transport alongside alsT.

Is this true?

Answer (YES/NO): NO